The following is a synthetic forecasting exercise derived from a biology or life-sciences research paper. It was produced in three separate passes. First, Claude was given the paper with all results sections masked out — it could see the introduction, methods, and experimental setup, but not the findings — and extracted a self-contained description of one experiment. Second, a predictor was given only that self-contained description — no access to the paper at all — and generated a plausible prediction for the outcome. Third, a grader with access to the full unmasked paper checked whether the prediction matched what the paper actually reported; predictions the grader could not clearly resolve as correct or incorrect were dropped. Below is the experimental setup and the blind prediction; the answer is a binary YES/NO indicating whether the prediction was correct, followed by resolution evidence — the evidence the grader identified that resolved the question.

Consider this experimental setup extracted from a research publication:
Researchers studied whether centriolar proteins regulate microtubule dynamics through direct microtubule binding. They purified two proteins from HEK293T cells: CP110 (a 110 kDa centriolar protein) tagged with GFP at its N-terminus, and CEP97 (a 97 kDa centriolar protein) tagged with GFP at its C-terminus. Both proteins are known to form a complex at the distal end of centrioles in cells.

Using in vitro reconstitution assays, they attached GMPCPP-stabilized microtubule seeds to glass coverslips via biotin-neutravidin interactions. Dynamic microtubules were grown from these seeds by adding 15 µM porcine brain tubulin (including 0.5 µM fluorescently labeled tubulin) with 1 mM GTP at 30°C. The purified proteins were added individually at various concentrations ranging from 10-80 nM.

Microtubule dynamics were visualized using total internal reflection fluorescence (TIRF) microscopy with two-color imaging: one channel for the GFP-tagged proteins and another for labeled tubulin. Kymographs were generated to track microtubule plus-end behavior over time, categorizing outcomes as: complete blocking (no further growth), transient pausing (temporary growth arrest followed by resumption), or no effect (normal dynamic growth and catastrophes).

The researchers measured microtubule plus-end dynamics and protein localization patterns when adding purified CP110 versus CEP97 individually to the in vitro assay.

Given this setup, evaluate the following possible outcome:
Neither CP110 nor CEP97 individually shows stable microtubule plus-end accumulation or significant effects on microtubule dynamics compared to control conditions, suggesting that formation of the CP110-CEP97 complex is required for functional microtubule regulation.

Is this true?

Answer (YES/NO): NO